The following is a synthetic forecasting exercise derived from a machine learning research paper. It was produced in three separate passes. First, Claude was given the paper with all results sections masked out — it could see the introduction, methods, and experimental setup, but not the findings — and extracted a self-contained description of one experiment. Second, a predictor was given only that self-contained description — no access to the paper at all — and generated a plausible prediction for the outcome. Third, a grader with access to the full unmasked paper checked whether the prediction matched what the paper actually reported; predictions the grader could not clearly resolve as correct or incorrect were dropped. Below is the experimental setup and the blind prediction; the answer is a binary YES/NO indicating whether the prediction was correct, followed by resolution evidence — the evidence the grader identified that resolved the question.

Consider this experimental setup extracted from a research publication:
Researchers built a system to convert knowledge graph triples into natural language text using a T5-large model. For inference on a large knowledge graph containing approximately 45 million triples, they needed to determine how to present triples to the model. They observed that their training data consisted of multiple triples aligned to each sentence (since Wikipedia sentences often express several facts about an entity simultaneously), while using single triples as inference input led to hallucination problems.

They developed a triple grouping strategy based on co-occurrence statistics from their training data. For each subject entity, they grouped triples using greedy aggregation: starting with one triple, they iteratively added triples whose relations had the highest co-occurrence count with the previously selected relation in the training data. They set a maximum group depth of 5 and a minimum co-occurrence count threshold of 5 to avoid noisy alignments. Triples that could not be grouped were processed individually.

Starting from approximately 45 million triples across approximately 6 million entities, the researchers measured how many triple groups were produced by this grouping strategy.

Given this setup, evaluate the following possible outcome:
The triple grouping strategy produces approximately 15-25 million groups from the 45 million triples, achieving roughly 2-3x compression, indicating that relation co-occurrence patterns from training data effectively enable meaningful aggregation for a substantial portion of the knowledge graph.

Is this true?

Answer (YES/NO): YES